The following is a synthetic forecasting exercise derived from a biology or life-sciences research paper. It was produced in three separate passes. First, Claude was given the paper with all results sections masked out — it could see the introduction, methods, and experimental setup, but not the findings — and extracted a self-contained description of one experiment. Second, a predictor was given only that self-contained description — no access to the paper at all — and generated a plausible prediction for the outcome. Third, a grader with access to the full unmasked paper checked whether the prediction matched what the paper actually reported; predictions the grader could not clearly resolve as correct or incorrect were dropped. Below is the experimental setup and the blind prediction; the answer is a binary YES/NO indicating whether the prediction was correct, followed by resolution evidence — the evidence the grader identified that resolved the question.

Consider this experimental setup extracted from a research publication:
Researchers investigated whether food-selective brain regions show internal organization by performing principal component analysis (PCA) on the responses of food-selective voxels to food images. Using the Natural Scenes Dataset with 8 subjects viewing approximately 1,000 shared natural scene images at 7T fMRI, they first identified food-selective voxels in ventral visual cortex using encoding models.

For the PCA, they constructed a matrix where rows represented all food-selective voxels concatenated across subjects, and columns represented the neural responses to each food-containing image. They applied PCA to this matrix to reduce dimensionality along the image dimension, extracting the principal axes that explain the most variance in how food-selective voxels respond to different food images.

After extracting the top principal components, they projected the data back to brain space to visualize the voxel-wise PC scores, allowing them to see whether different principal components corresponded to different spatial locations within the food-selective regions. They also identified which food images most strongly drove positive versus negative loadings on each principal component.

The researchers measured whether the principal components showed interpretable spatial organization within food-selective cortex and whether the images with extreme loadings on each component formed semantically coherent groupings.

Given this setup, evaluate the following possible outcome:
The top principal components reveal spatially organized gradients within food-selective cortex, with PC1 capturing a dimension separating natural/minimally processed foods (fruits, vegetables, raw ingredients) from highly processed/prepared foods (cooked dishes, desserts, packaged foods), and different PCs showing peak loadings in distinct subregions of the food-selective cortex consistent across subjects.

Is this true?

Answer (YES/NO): NO